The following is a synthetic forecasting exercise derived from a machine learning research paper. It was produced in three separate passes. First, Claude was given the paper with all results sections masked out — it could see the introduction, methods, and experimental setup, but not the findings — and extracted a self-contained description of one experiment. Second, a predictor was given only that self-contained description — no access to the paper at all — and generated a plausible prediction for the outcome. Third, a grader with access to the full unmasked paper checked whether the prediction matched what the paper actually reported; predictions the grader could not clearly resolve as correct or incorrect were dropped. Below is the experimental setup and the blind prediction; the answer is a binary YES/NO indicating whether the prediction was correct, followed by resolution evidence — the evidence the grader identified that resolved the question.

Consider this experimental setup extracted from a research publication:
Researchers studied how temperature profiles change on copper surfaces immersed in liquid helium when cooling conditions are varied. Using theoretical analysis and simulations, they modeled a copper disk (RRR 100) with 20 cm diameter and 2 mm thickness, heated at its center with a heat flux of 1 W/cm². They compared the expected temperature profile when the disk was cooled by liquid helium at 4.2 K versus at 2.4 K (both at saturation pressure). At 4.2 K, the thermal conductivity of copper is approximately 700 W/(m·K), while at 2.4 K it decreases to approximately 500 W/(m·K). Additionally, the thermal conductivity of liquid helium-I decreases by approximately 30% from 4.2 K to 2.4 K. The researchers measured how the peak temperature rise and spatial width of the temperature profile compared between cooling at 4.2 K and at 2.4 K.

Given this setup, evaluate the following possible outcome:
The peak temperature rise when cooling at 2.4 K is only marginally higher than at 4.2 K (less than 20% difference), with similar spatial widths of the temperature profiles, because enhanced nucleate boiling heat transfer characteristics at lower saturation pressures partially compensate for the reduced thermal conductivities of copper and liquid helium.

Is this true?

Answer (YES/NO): NO